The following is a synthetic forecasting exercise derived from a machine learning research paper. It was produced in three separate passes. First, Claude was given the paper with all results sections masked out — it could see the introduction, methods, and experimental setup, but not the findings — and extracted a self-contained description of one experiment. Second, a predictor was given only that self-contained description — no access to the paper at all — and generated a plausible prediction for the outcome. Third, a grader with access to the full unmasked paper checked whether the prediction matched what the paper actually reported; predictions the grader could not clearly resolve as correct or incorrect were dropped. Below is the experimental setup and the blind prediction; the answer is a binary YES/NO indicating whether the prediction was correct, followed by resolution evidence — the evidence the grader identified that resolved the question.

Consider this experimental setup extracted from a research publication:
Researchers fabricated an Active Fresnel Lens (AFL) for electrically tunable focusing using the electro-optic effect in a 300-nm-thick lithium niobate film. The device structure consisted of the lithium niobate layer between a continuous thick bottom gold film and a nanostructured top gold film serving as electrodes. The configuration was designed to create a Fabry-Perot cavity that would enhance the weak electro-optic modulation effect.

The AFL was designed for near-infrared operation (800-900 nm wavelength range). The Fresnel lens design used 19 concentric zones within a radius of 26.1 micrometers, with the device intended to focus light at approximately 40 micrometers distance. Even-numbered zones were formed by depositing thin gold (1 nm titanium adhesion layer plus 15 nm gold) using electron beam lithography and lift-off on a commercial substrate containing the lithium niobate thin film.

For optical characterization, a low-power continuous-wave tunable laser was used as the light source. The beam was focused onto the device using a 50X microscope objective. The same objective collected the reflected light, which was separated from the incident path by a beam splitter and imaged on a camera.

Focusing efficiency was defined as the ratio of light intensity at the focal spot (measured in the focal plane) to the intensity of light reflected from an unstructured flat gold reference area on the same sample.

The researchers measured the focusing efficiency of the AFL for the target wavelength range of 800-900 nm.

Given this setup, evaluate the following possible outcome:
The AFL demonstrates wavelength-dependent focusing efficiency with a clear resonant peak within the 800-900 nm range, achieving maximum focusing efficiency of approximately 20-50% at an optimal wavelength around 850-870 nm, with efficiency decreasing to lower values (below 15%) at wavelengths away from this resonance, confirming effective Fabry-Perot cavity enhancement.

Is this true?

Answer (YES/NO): NO